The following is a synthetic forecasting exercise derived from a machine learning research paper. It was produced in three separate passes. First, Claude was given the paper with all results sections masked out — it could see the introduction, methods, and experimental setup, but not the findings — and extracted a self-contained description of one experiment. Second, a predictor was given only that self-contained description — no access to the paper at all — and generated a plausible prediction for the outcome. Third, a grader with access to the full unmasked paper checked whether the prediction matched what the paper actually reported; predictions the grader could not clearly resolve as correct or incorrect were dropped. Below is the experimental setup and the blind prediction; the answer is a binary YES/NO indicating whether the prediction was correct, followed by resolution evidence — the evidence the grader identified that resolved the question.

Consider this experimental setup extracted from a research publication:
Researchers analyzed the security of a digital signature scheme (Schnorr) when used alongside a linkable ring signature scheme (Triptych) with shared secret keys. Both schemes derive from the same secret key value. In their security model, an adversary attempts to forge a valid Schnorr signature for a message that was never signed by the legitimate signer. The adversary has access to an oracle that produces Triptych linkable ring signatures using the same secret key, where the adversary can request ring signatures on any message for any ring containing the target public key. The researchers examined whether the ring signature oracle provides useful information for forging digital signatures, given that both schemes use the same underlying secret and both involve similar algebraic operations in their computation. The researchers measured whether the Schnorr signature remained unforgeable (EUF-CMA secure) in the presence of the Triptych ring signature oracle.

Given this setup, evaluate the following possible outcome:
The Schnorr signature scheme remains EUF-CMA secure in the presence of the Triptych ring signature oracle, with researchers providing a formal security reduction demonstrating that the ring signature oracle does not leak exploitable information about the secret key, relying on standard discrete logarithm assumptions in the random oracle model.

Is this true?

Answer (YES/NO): YES